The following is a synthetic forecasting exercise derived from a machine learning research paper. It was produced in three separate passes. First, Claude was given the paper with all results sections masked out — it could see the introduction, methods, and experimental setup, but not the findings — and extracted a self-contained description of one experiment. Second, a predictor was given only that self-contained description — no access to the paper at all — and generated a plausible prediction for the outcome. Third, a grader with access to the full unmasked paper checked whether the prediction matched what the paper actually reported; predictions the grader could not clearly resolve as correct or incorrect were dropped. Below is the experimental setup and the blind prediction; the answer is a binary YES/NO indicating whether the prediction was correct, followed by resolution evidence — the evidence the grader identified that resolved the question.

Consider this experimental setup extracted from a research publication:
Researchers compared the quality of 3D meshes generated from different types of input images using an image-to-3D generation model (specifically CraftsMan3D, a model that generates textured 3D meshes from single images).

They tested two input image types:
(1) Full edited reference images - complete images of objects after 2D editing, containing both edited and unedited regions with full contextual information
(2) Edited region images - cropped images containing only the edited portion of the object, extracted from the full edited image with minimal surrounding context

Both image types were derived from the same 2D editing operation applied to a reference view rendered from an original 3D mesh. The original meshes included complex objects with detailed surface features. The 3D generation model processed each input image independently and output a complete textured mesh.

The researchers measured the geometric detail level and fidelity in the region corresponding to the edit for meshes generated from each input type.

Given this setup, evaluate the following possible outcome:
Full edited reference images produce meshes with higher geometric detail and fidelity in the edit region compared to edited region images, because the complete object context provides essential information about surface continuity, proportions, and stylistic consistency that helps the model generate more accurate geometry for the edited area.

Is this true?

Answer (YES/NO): NO